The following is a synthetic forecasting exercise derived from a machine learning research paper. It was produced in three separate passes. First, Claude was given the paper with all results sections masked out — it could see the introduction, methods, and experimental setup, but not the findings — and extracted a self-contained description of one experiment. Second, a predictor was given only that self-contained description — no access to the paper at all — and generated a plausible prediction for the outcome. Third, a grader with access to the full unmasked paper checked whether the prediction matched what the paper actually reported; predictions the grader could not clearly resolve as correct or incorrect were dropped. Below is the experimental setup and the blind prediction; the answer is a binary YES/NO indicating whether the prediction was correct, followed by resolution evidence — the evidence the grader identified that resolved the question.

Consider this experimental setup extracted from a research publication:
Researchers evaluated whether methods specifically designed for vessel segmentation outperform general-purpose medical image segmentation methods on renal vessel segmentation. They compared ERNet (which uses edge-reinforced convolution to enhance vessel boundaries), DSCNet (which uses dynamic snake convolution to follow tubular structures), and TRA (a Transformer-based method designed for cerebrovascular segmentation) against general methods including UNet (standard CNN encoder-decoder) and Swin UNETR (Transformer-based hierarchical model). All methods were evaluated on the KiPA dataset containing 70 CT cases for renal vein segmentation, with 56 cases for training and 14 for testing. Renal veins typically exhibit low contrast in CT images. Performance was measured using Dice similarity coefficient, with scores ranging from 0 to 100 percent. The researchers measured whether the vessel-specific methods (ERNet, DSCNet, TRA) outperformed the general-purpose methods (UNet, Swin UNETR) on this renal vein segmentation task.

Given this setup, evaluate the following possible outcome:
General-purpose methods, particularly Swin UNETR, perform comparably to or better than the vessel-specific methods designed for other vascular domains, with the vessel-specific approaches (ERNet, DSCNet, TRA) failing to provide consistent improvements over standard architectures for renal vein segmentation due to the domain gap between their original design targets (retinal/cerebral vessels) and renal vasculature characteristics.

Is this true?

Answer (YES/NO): NO